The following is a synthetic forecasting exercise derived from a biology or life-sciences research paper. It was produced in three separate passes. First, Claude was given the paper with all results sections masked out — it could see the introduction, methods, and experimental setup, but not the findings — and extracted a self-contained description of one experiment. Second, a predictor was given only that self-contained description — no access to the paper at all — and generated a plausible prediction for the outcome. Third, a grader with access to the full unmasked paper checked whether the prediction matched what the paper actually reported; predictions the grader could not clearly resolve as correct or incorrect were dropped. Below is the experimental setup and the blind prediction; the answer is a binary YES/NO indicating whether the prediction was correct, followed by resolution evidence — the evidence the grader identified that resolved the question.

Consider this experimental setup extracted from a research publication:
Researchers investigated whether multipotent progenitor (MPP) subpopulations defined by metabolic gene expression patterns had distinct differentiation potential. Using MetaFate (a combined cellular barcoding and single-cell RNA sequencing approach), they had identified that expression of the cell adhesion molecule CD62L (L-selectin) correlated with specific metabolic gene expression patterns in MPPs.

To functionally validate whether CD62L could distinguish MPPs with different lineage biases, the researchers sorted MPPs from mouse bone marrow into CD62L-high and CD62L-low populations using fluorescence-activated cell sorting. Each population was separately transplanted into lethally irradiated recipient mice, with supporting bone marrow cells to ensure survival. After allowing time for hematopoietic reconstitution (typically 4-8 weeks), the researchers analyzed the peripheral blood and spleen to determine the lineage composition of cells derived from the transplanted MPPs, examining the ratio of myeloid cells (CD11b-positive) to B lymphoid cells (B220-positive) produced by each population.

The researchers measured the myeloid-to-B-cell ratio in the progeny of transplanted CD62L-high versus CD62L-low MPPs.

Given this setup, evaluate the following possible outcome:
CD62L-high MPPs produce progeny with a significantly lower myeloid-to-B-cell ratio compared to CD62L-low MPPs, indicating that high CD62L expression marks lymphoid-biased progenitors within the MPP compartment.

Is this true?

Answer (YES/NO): NO